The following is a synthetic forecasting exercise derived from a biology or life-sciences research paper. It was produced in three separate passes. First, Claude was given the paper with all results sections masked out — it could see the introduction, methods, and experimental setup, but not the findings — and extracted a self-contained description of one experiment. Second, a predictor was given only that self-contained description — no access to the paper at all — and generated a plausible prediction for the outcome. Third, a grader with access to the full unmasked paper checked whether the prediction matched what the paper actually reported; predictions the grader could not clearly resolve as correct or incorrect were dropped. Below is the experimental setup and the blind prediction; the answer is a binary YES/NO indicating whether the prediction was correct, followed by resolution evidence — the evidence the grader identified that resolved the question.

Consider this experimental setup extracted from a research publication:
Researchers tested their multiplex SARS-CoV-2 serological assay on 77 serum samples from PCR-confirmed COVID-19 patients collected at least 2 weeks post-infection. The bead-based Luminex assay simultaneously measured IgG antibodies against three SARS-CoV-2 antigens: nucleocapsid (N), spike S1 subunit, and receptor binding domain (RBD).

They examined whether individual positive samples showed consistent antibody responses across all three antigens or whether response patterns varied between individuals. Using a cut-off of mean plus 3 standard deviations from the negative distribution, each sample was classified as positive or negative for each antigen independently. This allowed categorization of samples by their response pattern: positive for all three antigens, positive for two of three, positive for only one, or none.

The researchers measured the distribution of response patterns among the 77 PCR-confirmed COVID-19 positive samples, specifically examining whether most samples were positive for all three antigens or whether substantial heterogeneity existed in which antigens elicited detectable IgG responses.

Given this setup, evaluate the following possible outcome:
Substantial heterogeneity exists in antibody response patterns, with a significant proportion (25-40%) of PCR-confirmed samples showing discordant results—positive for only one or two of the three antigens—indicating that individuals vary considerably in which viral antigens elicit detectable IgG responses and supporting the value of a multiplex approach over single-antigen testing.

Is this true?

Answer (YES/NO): NO